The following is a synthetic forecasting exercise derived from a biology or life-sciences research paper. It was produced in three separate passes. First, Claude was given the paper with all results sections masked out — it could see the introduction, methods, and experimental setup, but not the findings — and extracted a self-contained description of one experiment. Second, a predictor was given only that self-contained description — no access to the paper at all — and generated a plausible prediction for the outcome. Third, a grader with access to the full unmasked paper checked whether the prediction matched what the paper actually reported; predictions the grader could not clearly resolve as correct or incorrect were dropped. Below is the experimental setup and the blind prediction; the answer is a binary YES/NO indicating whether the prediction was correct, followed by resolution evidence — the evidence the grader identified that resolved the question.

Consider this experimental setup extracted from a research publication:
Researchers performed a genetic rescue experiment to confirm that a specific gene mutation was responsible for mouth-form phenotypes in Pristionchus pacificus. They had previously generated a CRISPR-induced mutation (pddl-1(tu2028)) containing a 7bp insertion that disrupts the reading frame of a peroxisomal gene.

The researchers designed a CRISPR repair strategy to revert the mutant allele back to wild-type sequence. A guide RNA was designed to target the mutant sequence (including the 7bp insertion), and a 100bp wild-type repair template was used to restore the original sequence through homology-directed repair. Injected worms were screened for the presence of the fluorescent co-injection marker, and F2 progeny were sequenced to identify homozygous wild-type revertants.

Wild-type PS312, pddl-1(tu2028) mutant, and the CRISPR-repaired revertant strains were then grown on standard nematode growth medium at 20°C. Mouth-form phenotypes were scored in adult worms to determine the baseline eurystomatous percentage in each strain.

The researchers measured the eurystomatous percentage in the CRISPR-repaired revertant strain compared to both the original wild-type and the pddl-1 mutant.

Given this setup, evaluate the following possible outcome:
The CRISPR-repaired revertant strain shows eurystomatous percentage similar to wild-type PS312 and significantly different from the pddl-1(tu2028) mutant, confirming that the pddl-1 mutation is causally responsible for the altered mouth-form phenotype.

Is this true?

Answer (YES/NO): YES